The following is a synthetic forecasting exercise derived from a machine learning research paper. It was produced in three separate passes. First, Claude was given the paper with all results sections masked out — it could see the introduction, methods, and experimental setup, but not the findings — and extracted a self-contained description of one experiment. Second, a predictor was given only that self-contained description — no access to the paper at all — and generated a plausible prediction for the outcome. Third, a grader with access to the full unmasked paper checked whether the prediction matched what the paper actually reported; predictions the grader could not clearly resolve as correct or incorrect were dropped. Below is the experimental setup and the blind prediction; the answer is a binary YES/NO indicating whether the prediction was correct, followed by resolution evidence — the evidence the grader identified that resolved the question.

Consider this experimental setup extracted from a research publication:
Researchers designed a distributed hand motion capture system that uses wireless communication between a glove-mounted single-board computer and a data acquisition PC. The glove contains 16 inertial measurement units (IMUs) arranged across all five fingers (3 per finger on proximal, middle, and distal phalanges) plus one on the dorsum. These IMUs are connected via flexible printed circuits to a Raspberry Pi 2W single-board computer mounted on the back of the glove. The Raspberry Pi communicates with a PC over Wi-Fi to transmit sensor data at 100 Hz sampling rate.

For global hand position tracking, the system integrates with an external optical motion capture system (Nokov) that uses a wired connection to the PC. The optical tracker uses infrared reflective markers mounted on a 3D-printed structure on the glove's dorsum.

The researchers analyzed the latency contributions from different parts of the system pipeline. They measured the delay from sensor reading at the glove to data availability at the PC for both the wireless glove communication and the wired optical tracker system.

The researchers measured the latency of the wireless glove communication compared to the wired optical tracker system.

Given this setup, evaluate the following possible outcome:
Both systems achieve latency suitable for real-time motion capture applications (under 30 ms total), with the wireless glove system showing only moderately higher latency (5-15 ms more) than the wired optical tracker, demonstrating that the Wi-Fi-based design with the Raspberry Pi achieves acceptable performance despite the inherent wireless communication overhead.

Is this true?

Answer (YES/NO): NO